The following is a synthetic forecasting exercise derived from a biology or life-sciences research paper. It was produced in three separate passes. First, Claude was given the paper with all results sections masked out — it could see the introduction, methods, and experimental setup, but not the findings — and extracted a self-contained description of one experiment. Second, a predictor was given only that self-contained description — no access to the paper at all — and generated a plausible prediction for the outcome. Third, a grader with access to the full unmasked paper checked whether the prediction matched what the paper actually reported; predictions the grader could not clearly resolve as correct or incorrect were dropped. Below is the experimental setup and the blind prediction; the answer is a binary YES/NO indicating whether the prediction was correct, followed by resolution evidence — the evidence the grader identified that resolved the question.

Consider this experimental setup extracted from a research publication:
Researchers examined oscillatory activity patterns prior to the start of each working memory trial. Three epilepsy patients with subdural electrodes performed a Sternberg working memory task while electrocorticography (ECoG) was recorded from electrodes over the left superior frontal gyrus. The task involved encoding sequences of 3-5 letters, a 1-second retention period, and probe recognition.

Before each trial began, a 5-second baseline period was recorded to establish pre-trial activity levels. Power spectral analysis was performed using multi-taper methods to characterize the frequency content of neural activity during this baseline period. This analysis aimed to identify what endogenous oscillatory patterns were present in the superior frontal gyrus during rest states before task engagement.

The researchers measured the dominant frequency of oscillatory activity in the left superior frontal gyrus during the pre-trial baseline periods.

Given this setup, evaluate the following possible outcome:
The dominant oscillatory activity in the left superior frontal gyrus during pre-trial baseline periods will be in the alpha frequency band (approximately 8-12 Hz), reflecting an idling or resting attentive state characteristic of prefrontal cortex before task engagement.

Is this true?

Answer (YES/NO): NO